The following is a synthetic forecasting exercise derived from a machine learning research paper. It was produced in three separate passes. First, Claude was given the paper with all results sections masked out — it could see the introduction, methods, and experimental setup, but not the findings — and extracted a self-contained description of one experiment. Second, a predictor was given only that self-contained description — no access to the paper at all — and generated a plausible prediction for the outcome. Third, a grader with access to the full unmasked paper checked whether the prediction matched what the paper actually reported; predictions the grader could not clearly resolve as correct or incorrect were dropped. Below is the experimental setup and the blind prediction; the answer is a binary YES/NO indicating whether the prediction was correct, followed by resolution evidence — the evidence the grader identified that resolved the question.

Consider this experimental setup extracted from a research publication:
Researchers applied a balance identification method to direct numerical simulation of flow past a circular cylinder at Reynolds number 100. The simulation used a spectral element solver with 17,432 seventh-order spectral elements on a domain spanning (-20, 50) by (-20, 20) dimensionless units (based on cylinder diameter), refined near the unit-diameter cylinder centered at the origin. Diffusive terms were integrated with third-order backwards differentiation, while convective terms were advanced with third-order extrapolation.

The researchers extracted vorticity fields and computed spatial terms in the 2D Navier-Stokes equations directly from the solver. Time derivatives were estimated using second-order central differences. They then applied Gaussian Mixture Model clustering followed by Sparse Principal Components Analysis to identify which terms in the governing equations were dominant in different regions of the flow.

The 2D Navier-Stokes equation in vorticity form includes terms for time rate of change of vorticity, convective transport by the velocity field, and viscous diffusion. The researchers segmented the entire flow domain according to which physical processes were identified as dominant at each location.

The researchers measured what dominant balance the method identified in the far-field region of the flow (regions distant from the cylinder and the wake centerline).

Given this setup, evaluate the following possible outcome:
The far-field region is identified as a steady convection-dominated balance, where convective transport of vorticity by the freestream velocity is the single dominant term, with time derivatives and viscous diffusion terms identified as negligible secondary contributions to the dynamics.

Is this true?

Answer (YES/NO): NO